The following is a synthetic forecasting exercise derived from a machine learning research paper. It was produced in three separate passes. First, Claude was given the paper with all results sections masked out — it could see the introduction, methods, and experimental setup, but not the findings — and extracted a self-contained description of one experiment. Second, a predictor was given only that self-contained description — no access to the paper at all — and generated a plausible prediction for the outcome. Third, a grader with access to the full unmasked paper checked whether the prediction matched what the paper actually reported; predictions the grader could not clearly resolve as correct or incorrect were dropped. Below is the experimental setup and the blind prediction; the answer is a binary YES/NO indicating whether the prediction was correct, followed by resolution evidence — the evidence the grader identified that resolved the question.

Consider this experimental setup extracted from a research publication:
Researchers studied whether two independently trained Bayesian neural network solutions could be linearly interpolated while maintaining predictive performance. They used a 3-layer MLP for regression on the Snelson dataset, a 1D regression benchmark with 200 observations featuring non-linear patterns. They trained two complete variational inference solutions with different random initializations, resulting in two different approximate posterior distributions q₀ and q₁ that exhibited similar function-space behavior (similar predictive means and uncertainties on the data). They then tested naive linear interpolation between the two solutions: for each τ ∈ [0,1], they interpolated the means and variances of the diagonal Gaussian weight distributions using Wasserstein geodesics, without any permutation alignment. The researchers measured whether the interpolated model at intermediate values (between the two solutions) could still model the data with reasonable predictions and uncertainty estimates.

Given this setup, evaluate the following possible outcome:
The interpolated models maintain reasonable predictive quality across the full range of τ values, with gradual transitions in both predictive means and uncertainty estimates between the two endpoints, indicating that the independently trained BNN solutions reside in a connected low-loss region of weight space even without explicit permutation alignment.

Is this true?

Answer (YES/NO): NO